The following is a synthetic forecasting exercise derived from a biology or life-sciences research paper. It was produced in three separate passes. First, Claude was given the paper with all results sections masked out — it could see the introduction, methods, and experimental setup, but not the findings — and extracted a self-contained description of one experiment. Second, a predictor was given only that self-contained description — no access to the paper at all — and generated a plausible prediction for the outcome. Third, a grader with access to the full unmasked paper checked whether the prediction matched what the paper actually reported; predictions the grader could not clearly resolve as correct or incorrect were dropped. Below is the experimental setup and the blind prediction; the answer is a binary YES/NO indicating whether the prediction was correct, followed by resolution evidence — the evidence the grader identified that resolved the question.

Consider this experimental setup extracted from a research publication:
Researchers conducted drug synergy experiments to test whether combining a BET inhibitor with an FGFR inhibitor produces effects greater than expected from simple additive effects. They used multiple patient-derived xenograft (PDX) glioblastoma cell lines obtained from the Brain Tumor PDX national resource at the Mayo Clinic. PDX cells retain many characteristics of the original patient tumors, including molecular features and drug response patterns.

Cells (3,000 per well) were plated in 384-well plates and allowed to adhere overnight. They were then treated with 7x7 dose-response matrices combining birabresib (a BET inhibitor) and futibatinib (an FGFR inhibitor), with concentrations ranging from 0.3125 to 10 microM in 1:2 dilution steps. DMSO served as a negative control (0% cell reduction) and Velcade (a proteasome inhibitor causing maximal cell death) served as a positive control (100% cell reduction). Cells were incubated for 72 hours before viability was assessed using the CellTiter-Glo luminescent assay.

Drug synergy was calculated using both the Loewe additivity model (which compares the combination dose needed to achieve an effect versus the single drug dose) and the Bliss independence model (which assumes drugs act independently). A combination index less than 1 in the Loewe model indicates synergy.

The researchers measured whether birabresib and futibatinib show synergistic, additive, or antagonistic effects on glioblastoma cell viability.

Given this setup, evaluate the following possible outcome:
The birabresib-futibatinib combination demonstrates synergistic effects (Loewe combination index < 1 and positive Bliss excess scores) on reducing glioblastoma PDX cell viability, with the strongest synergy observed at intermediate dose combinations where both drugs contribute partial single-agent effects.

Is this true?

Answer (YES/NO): NO